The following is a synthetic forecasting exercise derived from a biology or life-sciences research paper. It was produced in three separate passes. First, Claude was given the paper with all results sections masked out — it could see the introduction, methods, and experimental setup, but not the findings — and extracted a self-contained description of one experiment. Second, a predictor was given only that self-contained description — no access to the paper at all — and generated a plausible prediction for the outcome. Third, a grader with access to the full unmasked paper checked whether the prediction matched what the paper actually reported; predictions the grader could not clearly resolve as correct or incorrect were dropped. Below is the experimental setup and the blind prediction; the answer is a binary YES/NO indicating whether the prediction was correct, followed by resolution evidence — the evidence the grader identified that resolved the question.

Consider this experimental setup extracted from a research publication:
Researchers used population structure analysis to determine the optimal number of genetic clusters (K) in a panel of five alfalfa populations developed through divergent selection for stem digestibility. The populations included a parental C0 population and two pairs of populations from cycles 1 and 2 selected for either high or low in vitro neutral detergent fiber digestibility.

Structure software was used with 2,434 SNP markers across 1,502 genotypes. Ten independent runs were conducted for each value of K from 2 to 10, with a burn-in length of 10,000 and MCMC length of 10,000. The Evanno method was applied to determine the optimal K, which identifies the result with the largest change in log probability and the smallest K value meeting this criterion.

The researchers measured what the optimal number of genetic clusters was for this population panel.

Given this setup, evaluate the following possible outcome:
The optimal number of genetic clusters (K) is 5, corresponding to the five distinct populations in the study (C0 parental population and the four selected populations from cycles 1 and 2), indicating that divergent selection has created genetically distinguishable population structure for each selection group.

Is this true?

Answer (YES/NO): NO